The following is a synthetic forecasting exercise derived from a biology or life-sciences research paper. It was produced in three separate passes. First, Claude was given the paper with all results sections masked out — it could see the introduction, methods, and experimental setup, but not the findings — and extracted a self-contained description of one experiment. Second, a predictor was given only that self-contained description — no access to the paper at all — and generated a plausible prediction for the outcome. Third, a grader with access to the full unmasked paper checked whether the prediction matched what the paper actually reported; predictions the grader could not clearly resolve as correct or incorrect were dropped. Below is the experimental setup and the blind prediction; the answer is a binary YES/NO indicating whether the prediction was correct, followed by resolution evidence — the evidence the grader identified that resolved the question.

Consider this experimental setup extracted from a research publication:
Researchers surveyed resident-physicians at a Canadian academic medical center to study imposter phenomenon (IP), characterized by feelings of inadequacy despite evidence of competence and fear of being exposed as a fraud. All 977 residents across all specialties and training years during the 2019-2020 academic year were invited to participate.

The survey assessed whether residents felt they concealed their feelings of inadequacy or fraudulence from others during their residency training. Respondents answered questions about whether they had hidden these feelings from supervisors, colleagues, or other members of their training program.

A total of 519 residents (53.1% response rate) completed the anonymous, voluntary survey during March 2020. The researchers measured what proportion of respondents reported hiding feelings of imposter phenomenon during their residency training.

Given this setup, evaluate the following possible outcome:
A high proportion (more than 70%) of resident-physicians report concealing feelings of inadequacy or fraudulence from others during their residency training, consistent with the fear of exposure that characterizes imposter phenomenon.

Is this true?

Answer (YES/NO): NO